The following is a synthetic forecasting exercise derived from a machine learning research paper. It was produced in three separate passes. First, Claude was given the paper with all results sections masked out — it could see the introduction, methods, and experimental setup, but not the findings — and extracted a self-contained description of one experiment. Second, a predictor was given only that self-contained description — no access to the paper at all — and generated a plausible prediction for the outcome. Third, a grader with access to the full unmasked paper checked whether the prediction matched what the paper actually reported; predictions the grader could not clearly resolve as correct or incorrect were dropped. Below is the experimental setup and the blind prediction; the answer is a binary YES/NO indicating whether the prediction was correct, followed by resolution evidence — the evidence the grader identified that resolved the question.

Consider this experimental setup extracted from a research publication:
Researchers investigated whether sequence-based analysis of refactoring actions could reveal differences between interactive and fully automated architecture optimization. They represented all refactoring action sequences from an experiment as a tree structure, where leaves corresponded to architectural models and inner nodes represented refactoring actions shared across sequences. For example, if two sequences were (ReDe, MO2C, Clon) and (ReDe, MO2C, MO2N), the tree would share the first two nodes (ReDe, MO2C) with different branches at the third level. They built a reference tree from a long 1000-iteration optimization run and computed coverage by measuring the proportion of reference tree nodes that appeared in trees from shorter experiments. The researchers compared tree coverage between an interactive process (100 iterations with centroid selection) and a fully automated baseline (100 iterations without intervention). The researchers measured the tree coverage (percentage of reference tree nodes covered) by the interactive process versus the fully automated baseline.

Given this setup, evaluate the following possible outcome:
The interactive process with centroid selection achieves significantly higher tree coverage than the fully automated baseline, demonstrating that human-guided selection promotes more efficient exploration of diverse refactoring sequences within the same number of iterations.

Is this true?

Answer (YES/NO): NO